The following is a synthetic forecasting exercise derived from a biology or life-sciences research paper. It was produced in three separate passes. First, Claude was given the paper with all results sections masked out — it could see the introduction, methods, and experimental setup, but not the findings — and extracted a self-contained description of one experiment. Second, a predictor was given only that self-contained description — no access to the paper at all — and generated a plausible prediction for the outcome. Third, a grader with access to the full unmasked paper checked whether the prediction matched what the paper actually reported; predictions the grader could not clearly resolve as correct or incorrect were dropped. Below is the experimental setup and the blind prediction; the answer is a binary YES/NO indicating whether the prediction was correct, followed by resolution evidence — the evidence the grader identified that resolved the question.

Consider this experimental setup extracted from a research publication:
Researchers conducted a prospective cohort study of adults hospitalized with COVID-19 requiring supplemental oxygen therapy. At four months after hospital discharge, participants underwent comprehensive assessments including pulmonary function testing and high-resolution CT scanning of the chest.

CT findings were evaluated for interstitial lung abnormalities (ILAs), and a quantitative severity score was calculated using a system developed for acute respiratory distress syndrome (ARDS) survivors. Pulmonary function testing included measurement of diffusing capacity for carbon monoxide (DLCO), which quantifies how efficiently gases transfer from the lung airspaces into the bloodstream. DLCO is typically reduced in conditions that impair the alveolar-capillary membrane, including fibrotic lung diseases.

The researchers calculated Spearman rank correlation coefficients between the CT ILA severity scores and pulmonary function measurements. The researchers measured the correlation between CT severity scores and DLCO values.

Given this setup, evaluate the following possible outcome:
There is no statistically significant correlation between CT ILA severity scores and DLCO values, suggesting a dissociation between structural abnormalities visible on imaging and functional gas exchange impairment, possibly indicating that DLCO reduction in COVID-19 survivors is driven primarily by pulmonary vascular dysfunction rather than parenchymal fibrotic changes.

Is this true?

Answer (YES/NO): NO